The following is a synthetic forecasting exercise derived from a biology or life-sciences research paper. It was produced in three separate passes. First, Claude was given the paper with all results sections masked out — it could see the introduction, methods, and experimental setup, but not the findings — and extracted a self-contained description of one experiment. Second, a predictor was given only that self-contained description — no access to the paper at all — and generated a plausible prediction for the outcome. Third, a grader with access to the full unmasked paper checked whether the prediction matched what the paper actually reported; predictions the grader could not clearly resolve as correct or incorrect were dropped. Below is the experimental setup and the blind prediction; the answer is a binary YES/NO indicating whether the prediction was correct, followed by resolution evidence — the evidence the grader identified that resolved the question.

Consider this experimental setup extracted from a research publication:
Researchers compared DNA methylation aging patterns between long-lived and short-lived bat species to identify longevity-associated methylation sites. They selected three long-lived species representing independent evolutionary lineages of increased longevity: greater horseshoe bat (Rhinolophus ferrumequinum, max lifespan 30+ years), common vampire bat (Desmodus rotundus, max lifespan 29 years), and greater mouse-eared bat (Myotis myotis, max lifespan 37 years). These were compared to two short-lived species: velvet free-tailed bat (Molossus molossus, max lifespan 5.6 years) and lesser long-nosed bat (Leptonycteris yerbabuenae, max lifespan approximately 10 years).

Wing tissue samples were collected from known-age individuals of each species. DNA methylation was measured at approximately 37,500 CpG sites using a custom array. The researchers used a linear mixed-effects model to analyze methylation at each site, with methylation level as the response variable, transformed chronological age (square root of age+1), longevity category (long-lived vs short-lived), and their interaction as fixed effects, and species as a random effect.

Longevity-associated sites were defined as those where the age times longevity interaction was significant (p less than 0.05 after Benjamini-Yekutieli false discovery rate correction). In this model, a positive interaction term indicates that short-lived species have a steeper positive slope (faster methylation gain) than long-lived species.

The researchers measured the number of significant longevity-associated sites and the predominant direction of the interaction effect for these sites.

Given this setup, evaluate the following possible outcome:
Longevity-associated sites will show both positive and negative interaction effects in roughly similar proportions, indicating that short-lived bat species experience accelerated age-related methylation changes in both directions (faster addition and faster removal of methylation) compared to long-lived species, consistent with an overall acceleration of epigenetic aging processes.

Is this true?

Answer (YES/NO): YES